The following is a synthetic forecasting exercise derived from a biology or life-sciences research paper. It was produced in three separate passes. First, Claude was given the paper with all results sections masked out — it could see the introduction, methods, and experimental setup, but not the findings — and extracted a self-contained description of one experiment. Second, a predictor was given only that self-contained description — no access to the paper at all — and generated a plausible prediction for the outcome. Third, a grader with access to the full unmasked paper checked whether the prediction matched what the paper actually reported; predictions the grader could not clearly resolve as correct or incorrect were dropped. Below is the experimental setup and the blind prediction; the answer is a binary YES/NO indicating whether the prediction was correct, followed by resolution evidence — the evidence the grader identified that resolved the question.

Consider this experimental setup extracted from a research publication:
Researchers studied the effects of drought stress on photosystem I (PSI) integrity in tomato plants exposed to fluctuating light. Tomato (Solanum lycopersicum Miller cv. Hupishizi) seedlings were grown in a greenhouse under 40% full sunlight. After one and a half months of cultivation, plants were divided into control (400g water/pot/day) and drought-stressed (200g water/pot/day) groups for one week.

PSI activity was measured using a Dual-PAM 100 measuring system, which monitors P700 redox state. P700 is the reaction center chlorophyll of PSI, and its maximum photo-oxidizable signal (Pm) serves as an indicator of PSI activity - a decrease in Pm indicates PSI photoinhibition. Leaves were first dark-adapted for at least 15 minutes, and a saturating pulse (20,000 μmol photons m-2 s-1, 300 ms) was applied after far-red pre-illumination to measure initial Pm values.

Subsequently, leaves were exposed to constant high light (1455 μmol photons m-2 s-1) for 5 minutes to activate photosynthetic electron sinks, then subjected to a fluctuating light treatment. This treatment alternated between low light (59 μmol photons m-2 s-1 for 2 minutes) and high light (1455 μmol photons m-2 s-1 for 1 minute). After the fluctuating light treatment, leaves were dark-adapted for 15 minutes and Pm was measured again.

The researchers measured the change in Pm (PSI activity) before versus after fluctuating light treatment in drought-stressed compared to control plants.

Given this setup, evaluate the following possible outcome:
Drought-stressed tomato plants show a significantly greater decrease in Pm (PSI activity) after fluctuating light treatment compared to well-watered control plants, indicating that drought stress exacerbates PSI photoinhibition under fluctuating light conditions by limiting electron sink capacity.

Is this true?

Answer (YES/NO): YES